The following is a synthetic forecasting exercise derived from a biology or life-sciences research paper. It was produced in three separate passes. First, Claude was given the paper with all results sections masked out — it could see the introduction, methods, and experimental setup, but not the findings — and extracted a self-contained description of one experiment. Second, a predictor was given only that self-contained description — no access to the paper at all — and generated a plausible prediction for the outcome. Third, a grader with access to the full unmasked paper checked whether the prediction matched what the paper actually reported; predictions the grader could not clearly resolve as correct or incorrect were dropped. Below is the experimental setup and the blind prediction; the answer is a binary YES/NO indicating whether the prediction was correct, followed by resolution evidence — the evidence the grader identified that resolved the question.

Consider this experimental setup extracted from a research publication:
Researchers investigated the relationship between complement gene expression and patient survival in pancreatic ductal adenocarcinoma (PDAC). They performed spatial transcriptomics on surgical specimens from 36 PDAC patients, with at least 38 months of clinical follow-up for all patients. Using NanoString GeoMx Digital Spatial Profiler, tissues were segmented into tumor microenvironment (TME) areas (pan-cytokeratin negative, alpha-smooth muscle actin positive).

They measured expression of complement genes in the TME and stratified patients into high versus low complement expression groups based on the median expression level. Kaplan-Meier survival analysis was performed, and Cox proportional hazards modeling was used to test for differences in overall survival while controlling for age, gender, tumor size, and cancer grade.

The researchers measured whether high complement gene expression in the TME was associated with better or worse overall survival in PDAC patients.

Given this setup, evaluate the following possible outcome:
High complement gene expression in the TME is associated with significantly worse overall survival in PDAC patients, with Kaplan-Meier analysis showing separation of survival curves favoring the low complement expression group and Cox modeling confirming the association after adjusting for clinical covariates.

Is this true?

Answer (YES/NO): NO